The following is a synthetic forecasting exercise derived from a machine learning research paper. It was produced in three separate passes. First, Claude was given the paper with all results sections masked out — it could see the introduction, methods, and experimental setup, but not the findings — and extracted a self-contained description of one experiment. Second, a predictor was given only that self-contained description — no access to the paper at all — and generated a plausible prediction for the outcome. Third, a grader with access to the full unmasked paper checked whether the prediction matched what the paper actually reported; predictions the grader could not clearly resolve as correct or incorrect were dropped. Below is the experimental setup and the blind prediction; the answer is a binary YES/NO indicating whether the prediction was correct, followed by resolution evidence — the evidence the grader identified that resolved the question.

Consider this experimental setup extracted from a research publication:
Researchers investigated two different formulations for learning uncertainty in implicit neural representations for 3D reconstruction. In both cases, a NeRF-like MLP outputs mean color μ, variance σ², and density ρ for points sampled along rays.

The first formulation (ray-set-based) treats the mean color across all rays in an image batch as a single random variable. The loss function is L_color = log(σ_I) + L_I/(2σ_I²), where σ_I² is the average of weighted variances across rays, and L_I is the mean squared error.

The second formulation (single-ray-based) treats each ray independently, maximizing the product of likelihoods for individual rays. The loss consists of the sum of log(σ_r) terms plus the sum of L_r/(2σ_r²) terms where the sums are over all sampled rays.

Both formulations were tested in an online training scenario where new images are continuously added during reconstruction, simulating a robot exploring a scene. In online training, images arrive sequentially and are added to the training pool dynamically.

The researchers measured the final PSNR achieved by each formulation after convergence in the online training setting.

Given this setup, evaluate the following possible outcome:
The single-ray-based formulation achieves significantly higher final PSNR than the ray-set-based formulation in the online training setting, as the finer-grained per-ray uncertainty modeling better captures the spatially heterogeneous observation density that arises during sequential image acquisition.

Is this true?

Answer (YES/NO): NO